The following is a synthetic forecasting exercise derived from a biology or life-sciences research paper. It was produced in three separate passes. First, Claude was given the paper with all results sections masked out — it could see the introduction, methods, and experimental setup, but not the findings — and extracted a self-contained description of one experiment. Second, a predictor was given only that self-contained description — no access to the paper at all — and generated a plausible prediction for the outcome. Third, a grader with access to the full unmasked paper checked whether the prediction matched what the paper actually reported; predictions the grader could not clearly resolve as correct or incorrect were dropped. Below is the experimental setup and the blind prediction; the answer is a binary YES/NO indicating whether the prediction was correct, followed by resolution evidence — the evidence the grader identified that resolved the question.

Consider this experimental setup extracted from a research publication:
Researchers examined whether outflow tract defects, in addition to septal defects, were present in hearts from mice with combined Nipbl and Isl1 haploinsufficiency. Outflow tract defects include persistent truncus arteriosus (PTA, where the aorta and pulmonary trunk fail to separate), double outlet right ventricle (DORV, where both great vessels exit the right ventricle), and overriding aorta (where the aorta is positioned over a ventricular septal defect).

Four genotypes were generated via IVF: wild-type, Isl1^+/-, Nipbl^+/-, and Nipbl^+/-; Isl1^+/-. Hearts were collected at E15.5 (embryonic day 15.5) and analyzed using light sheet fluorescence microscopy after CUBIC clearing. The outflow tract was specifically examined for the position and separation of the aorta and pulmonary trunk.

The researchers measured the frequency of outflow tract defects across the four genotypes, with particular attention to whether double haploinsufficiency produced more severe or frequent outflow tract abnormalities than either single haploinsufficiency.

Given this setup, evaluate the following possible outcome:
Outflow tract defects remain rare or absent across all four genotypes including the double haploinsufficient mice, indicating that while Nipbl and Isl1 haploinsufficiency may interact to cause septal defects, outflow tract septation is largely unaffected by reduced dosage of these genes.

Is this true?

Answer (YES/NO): NO